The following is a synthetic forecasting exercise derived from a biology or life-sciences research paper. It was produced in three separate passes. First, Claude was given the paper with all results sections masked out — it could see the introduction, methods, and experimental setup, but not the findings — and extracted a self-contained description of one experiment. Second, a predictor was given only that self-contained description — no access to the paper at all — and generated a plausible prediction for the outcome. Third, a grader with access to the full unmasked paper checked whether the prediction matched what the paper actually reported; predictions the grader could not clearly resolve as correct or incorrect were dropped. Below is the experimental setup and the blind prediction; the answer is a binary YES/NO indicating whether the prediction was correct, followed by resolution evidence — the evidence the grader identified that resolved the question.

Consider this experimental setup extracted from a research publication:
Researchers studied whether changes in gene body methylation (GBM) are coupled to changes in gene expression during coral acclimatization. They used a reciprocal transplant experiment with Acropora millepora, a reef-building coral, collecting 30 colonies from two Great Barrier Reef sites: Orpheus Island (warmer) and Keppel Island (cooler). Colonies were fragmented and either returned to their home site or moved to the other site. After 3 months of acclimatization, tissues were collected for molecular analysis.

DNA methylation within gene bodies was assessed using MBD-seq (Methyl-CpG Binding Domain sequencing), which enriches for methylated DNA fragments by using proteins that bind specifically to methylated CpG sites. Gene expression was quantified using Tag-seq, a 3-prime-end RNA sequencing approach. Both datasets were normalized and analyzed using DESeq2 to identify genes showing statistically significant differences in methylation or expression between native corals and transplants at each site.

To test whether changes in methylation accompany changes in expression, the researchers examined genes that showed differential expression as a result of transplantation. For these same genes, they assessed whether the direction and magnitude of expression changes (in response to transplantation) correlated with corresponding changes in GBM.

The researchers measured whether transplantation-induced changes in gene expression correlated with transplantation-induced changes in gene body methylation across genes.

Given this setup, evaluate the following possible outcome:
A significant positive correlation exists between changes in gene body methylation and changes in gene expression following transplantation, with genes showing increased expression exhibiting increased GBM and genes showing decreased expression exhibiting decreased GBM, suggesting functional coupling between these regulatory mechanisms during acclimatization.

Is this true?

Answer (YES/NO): NO